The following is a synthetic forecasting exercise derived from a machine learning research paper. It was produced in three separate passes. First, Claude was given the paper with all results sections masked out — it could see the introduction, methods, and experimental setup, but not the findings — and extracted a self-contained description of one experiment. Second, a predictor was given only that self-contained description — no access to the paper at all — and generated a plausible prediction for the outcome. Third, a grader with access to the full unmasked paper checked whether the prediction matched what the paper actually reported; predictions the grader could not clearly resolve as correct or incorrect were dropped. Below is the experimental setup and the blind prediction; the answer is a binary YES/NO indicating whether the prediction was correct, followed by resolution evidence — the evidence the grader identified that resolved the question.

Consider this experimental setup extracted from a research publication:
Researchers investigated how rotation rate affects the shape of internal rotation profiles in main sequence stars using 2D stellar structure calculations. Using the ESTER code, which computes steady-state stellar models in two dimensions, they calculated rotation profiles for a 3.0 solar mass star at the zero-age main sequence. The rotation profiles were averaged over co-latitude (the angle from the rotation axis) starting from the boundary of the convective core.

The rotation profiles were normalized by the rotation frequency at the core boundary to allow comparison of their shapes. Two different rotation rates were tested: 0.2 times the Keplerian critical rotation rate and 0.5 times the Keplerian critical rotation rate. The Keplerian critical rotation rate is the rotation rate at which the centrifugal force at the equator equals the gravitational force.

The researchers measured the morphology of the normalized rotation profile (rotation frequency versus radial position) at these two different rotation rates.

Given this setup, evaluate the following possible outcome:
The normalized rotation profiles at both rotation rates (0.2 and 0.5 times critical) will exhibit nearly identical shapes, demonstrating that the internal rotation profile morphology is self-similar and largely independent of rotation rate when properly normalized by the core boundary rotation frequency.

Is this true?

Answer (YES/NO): YES